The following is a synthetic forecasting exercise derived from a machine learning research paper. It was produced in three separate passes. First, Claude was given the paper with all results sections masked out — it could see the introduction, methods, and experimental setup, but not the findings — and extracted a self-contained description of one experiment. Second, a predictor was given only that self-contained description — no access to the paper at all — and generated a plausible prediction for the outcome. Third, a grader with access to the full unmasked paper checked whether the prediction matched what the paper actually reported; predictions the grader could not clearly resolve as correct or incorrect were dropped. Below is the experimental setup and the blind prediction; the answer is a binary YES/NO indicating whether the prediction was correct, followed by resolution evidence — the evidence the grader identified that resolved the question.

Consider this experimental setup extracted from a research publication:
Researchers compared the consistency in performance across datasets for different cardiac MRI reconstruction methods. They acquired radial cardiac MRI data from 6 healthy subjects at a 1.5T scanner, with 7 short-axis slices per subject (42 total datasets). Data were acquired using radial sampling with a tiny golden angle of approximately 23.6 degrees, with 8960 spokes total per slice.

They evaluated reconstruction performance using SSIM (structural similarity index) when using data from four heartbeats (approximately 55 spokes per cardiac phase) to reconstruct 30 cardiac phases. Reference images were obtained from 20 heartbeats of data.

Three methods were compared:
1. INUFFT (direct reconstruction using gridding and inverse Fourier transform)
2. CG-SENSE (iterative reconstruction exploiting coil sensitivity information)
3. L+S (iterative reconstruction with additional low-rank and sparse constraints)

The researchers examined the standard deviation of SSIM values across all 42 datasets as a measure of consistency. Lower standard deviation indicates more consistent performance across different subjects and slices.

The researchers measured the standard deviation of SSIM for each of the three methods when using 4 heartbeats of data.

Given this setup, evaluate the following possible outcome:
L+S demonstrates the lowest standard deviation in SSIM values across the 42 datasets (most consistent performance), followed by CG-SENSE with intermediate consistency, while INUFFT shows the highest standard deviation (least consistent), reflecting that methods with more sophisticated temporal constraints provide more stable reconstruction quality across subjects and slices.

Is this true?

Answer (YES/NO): YES